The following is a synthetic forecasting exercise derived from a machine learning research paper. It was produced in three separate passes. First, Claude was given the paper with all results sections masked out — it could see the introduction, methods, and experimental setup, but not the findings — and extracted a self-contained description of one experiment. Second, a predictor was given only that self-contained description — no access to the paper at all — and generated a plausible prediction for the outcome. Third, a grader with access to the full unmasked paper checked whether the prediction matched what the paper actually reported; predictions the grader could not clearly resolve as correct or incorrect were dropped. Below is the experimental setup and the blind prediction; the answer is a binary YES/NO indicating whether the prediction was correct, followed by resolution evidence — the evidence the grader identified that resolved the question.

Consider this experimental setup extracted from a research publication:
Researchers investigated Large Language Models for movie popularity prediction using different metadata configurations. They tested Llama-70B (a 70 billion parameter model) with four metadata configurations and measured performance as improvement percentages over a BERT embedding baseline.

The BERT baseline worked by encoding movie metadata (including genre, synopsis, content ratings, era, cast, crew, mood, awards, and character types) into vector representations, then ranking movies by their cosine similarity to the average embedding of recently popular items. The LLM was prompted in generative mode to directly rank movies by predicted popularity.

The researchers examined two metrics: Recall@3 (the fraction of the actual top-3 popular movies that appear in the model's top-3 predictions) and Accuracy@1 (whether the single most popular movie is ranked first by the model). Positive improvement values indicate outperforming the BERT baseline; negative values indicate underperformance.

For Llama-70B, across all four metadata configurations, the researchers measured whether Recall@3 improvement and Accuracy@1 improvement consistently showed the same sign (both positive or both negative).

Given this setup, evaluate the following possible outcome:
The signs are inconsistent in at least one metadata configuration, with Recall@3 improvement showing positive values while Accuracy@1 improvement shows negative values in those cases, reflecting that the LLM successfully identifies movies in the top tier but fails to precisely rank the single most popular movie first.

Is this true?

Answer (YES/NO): YES